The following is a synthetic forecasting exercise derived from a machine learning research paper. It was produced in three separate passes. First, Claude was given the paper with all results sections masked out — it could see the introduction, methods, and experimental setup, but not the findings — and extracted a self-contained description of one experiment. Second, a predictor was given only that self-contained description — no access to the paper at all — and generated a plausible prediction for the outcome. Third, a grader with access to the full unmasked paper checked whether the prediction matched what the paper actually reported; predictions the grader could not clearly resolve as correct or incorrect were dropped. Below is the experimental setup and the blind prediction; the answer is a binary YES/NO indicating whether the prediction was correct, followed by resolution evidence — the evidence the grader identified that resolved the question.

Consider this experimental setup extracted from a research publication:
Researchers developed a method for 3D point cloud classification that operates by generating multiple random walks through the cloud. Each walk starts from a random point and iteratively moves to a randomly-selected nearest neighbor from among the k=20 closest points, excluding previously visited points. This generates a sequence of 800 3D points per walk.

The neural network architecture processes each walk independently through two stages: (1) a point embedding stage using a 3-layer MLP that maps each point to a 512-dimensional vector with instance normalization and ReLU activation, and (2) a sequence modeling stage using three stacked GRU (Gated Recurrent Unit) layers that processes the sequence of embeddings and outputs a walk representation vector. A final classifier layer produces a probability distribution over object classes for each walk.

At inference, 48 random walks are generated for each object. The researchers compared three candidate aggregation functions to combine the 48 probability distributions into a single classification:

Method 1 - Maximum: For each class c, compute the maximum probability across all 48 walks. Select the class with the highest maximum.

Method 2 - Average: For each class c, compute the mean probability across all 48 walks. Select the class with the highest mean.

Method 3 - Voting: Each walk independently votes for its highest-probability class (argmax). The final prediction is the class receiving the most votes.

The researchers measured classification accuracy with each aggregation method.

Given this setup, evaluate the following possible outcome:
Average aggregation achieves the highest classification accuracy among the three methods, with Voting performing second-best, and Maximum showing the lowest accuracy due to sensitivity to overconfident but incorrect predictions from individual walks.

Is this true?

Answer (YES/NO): NO